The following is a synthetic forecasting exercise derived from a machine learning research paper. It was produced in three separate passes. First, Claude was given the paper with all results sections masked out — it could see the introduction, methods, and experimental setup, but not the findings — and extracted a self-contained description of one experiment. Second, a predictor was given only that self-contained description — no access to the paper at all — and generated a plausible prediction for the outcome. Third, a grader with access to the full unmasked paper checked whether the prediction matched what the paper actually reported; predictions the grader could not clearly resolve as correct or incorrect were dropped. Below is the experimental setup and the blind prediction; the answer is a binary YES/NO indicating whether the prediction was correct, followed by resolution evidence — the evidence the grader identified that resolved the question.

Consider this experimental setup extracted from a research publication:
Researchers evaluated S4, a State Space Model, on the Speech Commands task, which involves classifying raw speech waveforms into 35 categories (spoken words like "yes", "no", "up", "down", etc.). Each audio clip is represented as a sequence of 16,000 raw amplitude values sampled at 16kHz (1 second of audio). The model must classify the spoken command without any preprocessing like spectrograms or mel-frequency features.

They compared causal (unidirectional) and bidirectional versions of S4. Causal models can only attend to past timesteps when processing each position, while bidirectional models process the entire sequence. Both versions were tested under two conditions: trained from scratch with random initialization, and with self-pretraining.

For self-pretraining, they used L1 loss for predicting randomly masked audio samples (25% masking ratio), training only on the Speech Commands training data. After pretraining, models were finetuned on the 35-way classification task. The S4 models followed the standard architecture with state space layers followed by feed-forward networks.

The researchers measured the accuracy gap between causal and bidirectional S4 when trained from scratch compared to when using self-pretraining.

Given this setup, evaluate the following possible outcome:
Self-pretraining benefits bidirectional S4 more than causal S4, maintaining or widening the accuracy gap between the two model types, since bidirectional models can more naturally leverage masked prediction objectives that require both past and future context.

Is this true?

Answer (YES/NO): NO